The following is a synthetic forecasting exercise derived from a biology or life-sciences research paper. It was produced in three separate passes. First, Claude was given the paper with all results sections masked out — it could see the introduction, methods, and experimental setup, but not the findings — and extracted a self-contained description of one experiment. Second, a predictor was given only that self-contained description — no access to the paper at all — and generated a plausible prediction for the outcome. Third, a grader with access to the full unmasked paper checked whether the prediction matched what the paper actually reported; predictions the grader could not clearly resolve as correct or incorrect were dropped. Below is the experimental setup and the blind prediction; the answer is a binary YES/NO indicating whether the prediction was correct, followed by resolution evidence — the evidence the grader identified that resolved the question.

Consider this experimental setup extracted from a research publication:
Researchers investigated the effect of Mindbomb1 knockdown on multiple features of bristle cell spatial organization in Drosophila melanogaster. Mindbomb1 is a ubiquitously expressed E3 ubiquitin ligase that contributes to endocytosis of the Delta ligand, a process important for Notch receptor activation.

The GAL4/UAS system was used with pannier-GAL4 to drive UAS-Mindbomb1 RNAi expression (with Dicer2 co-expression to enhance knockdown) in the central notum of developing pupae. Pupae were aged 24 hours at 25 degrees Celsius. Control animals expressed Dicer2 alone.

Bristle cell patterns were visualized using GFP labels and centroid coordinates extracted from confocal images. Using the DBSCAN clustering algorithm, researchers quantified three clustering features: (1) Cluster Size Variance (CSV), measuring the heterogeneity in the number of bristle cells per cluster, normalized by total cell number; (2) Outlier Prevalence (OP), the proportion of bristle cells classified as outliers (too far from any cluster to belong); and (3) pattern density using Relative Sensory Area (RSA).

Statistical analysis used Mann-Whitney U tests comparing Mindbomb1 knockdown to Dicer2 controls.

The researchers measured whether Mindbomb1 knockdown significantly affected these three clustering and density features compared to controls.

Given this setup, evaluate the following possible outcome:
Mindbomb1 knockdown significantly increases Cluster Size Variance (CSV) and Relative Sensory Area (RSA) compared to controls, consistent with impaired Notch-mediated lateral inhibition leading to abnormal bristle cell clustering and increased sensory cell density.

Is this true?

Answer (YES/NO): YES